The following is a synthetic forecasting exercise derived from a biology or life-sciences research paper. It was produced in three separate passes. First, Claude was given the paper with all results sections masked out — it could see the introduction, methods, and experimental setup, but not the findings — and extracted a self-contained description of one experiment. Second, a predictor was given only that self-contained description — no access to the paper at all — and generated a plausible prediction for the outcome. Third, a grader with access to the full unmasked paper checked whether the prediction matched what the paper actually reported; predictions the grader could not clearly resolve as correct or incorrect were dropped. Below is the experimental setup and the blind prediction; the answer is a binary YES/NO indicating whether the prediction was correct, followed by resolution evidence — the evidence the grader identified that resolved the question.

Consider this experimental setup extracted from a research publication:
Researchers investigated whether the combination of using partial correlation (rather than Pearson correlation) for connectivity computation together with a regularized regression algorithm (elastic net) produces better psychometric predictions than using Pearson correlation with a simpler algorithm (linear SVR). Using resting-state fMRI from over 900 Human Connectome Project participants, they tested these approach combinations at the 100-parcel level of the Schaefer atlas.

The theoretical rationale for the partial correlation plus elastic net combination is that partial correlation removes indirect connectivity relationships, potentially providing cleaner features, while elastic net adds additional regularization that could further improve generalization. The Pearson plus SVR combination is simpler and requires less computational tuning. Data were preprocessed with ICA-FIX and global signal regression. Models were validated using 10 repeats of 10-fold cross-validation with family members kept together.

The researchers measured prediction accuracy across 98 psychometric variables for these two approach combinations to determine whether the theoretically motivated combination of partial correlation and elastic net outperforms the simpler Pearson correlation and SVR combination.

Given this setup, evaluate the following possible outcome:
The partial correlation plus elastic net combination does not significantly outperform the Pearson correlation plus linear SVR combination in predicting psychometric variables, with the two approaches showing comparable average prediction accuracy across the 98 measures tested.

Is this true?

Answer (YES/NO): YES